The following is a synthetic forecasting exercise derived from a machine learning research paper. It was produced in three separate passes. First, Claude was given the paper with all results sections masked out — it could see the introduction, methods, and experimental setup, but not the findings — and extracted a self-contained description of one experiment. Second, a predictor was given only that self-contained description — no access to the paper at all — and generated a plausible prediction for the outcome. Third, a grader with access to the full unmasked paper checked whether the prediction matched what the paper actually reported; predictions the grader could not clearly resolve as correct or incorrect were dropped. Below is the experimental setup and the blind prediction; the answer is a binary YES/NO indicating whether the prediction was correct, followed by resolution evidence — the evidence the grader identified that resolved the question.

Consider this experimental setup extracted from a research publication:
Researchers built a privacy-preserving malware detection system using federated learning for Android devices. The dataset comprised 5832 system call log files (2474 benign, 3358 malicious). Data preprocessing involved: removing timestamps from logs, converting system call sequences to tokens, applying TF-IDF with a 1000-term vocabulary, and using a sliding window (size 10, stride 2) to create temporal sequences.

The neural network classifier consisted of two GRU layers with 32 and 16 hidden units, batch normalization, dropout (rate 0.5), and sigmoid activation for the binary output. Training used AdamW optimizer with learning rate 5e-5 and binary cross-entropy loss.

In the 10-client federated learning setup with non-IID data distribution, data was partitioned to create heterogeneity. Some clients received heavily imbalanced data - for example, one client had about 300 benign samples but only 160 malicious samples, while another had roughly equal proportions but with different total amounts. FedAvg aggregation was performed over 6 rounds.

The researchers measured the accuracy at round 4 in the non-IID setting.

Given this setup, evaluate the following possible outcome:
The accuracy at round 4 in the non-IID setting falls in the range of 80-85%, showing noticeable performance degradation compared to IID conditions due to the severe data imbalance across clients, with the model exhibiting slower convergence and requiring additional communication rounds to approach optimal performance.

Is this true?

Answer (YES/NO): NO